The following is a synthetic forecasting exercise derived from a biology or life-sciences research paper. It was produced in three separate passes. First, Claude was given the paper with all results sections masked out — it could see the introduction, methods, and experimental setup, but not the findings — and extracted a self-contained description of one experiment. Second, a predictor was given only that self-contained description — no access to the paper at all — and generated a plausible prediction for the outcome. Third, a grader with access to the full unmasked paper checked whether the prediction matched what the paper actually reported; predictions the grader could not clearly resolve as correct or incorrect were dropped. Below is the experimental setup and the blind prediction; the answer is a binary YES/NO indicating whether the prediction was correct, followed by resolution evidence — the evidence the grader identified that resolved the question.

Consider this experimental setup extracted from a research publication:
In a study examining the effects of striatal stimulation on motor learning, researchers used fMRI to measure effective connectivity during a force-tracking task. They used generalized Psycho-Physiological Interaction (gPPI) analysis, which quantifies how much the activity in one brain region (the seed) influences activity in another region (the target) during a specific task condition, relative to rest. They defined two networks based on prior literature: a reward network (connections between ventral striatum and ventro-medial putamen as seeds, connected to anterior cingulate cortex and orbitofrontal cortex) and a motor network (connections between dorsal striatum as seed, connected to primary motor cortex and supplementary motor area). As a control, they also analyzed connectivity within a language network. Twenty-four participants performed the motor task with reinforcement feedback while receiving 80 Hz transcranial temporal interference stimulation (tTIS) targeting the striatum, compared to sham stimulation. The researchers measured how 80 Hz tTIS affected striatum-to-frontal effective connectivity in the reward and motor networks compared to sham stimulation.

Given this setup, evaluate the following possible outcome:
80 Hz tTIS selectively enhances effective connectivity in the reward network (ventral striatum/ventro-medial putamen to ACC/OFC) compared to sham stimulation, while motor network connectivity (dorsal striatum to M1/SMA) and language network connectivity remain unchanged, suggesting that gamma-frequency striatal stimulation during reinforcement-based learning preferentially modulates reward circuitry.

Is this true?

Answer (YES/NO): NO